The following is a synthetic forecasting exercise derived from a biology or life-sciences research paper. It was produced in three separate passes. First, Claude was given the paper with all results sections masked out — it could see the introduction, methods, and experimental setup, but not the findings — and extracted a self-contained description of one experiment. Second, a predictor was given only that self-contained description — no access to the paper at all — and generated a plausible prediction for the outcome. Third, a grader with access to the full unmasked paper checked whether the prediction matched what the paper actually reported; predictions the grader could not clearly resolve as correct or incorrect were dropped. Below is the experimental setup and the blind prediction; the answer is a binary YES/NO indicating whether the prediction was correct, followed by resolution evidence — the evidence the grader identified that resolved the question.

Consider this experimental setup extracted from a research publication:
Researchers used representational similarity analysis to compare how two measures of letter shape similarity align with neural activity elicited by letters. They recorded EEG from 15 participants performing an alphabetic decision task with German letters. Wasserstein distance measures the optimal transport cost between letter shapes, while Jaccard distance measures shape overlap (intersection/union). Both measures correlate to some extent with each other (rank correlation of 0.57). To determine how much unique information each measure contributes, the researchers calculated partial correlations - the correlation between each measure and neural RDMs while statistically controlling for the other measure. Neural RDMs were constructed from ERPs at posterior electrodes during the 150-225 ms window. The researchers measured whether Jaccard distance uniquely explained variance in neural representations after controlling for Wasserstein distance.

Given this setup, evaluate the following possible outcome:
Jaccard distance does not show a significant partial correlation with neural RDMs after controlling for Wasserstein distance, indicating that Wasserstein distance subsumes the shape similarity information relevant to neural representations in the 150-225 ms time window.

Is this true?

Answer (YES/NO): YES